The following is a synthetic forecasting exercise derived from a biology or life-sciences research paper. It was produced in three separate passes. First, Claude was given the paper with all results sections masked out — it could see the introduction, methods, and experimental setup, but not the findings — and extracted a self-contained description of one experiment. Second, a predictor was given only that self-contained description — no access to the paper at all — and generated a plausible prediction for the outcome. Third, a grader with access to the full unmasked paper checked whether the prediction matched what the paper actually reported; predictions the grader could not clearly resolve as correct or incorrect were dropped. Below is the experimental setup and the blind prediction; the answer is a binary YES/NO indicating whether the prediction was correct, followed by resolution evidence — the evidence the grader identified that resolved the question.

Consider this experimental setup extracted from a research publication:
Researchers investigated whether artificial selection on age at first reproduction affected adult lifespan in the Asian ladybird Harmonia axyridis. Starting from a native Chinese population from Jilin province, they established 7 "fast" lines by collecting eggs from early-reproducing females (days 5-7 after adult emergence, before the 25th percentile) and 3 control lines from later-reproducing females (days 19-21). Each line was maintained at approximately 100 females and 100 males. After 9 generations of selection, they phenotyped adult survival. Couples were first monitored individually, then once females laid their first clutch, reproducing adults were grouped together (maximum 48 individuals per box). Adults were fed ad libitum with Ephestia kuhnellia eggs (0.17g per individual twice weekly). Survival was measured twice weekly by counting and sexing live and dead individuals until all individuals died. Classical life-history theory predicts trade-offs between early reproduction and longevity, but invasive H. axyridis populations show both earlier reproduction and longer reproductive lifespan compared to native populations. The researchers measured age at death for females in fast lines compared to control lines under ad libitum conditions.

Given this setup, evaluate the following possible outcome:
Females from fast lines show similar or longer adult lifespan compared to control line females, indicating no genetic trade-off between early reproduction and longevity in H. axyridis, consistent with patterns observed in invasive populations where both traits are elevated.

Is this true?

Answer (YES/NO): NO